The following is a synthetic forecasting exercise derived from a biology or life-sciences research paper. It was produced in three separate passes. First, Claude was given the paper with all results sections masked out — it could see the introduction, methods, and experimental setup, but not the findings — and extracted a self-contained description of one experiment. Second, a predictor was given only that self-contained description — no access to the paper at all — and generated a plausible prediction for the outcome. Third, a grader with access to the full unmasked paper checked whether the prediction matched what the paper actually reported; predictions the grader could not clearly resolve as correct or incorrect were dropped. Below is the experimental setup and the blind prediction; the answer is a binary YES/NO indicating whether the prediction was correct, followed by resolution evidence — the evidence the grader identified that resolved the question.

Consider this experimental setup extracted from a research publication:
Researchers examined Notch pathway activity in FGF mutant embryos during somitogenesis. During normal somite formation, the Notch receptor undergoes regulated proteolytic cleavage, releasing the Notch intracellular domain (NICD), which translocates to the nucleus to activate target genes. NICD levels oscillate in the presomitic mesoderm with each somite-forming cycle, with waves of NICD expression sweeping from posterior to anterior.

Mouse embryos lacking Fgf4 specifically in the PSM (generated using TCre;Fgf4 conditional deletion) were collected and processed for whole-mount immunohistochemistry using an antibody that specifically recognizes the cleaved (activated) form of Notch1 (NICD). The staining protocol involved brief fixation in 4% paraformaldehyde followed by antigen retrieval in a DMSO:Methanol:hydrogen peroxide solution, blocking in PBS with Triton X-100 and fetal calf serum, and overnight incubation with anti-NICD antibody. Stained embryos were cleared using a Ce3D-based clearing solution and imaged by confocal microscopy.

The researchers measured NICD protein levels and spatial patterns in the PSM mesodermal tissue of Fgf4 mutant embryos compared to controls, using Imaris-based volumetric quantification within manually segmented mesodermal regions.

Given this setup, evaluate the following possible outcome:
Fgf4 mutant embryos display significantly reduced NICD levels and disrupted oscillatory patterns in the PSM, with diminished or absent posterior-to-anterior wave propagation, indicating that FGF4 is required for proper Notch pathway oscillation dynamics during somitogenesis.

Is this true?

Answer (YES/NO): NO